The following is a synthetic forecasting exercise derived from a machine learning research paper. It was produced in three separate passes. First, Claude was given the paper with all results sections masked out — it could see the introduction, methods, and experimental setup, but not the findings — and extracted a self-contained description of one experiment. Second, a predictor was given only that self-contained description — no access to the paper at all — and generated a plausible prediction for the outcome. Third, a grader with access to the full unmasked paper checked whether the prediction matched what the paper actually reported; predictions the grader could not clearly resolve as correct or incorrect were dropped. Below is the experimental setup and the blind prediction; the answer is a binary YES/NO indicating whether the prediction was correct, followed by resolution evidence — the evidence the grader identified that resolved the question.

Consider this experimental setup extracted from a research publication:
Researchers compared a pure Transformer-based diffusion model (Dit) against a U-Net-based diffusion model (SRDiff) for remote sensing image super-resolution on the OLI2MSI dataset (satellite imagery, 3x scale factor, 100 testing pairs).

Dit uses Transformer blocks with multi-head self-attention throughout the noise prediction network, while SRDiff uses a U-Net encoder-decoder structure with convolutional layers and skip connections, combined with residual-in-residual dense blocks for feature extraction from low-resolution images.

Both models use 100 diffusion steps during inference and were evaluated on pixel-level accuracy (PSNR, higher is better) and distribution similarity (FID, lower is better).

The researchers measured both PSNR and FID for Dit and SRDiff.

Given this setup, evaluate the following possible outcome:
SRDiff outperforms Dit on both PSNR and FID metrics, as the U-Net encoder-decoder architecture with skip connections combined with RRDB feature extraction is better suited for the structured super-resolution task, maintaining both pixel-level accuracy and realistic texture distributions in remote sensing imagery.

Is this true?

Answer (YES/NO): NO